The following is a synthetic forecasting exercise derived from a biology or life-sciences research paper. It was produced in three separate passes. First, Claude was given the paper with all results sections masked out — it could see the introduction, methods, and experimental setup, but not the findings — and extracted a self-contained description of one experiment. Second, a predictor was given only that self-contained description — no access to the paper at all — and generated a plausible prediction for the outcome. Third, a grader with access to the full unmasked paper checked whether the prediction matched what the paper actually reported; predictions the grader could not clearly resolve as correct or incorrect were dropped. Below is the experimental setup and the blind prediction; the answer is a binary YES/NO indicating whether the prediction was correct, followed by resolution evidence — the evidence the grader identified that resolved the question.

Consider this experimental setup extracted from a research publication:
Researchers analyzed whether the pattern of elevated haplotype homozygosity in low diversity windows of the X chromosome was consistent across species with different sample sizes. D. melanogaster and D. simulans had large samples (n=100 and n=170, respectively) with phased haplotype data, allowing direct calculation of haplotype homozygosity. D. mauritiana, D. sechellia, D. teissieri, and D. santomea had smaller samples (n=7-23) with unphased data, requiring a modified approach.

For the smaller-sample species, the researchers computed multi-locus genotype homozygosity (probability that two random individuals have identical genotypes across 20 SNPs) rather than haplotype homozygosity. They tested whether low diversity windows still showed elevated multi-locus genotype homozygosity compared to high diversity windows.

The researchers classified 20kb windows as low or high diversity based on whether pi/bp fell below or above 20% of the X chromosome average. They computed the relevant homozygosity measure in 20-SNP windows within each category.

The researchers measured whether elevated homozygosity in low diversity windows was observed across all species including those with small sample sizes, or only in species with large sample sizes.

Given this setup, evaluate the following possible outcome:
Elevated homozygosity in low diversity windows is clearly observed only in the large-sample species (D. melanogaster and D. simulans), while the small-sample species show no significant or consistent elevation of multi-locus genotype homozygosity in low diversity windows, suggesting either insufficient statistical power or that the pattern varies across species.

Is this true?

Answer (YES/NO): NO